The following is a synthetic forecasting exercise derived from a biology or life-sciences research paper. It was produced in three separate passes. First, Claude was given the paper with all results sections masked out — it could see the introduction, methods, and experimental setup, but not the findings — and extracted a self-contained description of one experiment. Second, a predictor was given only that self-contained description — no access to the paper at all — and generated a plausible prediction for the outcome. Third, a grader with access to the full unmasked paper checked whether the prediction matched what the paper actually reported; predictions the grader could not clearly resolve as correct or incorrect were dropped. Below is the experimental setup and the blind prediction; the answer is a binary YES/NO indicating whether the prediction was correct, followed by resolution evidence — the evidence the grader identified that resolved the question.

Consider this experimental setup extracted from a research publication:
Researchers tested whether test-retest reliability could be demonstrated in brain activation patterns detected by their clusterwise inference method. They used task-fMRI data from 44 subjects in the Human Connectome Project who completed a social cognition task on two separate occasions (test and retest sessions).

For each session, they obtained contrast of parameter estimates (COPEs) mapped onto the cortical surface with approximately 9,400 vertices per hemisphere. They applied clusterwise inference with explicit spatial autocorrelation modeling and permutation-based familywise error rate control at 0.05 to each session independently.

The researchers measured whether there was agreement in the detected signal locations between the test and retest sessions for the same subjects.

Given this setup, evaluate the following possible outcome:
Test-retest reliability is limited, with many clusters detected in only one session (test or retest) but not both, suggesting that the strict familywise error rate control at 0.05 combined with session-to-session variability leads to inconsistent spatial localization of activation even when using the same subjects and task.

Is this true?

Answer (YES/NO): NO